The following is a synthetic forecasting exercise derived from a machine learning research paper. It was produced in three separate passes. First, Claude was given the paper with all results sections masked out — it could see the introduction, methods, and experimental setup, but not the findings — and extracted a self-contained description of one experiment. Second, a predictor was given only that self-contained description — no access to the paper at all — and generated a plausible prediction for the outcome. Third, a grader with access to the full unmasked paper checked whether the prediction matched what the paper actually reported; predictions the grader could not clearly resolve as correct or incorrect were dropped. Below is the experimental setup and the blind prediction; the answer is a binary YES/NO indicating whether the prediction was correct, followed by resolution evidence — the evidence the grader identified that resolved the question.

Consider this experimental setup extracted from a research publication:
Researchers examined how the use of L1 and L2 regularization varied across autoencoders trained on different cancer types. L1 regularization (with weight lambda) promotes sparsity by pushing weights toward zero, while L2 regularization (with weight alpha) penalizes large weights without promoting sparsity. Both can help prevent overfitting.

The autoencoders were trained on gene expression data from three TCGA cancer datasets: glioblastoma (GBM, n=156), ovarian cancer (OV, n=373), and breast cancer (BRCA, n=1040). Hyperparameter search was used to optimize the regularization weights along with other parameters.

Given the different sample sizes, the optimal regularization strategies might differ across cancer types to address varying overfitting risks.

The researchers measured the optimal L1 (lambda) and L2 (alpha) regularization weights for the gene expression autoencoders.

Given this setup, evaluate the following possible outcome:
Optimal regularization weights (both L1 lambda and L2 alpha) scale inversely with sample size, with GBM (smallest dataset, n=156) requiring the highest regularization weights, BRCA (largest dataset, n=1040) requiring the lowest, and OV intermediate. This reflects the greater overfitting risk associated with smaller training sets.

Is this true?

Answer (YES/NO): NO